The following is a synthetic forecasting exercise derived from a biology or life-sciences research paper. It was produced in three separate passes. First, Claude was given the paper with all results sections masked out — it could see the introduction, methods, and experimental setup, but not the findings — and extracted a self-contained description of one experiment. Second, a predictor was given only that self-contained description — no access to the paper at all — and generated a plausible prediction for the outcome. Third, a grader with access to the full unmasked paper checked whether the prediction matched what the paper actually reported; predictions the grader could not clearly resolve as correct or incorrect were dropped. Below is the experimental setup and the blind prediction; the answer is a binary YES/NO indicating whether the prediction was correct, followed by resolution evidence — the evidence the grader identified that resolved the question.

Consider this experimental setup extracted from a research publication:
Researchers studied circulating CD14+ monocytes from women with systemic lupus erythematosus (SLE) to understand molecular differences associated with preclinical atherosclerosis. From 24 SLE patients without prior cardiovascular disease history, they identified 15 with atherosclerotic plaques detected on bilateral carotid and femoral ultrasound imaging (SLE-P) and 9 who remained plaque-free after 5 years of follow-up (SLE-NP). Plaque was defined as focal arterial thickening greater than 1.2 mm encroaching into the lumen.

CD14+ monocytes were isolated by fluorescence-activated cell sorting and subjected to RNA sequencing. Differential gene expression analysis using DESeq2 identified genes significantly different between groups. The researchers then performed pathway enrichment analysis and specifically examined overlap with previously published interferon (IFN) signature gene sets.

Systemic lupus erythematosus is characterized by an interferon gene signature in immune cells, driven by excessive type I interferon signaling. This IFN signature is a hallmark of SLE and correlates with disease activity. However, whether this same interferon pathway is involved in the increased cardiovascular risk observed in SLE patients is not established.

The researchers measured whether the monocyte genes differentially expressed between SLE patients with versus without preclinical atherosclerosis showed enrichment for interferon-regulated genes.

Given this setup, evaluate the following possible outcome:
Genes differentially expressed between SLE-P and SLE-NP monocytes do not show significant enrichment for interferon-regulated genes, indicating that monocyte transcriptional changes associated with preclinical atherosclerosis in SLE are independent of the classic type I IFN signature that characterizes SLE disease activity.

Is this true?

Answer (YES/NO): NO